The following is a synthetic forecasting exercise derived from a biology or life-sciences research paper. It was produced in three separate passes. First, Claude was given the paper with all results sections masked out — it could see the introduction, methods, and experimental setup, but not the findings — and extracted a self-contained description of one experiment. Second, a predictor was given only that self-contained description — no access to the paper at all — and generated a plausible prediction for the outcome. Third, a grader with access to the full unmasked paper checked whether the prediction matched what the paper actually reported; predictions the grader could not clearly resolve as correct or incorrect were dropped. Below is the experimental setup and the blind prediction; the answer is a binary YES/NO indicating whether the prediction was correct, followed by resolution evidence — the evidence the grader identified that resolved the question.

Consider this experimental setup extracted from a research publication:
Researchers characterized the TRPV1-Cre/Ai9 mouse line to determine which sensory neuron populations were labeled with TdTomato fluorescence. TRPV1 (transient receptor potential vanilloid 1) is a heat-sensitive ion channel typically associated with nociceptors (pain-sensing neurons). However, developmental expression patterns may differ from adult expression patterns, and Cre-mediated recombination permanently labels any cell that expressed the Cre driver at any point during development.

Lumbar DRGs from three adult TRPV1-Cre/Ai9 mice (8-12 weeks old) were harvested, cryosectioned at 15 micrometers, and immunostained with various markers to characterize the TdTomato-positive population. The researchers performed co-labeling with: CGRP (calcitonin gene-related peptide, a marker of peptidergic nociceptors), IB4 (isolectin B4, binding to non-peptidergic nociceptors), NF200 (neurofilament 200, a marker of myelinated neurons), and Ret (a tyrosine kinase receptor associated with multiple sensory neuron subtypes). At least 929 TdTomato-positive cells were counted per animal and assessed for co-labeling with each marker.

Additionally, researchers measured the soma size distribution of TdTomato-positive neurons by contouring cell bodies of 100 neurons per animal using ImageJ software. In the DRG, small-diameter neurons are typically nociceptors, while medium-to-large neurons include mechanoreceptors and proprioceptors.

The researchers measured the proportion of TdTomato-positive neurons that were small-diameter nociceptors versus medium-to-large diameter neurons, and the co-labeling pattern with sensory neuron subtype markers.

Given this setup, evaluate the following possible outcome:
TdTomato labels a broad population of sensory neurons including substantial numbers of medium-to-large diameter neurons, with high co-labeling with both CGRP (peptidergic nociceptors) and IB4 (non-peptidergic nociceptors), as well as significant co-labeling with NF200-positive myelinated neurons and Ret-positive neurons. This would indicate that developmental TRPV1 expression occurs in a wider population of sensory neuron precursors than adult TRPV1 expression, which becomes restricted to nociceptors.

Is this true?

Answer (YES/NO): NO